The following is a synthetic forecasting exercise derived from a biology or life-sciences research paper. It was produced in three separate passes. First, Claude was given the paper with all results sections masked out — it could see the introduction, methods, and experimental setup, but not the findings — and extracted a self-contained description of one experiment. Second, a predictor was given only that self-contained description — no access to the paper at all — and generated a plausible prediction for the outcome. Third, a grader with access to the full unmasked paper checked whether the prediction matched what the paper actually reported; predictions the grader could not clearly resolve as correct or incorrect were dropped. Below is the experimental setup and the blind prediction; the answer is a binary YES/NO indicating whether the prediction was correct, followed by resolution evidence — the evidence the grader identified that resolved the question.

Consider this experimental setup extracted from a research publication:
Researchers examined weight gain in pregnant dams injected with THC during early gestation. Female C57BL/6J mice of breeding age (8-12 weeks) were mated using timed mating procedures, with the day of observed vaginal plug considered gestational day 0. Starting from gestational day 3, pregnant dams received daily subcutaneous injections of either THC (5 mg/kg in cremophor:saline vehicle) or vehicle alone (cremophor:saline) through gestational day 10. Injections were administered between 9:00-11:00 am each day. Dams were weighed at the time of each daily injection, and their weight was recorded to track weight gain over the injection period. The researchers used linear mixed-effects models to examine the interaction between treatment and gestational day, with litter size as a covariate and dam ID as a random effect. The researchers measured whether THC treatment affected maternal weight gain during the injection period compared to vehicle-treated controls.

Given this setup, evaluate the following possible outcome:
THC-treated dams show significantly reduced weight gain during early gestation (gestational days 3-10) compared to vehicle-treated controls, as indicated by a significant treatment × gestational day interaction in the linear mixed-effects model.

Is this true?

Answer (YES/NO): YES